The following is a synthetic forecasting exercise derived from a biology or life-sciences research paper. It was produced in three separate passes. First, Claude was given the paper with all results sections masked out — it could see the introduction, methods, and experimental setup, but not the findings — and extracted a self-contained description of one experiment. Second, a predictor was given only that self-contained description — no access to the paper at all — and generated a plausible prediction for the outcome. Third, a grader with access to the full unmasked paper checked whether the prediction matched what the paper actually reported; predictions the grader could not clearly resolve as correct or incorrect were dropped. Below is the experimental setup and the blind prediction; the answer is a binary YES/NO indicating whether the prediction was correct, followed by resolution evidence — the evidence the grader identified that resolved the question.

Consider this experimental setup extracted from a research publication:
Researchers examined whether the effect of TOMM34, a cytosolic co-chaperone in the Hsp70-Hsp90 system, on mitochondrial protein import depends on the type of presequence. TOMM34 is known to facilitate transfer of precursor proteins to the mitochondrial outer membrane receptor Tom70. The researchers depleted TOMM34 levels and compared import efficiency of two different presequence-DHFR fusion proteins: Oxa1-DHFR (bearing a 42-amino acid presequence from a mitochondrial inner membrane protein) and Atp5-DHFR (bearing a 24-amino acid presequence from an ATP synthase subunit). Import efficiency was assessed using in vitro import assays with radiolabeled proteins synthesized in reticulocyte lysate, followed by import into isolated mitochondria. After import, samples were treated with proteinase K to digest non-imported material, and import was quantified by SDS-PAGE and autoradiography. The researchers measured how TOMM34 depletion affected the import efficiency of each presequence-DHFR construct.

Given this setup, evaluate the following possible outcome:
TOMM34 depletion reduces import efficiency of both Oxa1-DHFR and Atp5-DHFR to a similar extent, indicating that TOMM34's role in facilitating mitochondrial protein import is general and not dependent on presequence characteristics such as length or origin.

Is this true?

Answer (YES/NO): NO